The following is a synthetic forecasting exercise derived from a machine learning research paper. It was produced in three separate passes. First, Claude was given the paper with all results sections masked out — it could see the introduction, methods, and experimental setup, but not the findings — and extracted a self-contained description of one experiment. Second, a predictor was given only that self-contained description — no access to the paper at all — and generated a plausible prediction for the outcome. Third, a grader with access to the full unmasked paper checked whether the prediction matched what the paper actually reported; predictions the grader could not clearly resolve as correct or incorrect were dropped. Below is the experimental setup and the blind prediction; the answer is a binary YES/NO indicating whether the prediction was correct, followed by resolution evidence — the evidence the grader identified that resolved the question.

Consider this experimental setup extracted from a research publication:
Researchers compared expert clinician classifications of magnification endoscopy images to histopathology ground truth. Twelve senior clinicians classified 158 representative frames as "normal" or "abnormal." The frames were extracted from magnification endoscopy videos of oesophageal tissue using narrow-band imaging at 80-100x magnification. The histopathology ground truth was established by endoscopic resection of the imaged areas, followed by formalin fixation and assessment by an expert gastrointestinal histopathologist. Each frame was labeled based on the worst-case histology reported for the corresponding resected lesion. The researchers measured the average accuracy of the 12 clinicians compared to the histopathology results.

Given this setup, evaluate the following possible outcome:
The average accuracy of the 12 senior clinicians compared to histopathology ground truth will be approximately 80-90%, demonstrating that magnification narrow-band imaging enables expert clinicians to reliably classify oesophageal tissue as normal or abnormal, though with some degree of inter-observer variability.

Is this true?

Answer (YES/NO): NO